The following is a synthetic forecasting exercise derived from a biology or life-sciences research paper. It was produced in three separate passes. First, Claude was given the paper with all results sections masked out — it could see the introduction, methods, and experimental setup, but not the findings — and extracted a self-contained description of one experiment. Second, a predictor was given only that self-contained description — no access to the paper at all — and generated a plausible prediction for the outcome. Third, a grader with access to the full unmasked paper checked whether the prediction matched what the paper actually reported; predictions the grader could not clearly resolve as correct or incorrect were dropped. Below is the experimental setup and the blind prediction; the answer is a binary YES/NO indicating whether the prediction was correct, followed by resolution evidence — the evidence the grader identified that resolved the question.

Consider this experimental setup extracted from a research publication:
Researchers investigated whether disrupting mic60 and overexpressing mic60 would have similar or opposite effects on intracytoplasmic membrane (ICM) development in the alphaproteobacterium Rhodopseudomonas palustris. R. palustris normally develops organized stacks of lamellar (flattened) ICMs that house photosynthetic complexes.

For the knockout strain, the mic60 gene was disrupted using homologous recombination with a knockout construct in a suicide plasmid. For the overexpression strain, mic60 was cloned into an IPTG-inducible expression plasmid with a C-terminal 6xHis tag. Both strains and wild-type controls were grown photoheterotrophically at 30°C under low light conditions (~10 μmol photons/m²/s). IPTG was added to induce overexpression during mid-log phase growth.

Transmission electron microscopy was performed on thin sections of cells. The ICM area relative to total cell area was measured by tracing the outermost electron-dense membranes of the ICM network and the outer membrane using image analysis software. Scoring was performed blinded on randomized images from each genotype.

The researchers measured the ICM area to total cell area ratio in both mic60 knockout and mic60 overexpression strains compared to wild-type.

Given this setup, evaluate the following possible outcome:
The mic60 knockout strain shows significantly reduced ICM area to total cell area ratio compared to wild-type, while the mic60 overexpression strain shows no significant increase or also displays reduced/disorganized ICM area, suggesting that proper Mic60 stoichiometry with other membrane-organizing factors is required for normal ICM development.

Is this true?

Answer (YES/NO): NO